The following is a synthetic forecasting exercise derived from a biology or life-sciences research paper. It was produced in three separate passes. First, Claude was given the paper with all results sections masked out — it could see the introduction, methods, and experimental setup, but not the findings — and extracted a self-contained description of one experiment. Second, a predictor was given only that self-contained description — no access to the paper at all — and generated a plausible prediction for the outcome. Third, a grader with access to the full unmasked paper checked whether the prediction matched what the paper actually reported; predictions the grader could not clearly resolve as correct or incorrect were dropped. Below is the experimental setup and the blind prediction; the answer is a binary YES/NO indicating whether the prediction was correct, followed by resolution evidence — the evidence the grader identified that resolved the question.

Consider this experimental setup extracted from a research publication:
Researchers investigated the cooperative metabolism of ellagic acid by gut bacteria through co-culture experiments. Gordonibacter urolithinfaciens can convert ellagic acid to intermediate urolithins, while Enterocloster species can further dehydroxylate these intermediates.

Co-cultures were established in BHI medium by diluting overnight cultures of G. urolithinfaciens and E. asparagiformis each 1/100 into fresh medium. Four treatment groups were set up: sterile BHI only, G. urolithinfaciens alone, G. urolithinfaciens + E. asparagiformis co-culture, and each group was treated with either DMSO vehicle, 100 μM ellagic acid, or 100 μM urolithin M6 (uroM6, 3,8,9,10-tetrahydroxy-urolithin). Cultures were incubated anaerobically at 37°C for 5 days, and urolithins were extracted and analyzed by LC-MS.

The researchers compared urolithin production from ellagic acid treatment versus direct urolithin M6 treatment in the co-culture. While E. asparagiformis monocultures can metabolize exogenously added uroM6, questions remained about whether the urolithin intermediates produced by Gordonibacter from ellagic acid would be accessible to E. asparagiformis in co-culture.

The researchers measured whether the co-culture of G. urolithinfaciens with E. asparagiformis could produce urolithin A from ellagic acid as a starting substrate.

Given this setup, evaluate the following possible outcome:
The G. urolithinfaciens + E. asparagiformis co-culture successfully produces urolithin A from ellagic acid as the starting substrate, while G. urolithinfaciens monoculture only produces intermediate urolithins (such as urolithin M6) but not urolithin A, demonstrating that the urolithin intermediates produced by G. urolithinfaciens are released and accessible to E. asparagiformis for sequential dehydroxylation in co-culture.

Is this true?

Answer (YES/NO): YES